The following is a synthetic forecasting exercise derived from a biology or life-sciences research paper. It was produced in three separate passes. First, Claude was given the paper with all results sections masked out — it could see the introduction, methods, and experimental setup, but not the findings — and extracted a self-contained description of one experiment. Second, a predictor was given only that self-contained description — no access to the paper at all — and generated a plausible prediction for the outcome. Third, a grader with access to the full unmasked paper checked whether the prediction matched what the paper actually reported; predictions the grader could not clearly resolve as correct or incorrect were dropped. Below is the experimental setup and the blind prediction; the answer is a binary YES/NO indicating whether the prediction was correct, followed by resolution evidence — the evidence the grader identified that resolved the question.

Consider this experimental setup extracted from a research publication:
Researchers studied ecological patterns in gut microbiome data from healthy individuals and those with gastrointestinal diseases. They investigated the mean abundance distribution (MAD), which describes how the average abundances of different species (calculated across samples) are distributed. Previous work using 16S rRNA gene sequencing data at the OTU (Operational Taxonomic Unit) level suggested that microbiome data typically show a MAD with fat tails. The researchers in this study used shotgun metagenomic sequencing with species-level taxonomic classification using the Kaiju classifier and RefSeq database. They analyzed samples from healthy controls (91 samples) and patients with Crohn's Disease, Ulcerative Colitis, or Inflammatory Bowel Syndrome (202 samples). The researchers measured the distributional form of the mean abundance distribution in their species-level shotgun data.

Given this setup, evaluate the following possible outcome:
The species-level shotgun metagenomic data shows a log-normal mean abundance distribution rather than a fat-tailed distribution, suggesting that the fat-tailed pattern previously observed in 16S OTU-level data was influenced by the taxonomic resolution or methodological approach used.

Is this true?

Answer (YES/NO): NO